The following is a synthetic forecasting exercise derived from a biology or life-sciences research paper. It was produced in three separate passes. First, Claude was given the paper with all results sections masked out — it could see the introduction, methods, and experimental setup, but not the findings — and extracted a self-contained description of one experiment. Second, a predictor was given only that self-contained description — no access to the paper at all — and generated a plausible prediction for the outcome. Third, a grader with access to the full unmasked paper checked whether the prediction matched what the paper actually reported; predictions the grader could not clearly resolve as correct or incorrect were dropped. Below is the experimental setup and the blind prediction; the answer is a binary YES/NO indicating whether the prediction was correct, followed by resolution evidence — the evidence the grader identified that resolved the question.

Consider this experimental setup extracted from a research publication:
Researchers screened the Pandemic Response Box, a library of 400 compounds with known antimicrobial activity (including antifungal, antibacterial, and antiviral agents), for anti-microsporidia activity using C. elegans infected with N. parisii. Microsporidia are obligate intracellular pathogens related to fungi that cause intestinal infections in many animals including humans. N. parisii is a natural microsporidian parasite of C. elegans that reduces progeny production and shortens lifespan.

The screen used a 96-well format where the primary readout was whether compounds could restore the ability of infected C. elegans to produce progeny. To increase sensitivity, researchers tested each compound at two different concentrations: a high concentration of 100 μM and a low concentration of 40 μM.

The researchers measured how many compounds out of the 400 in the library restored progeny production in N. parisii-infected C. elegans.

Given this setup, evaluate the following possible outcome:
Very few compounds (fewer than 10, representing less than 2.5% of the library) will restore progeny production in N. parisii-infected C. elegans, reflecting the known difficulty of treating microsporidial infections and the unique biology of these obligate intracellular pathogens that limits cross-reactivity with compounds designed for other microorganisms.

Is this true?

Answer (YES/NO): YES